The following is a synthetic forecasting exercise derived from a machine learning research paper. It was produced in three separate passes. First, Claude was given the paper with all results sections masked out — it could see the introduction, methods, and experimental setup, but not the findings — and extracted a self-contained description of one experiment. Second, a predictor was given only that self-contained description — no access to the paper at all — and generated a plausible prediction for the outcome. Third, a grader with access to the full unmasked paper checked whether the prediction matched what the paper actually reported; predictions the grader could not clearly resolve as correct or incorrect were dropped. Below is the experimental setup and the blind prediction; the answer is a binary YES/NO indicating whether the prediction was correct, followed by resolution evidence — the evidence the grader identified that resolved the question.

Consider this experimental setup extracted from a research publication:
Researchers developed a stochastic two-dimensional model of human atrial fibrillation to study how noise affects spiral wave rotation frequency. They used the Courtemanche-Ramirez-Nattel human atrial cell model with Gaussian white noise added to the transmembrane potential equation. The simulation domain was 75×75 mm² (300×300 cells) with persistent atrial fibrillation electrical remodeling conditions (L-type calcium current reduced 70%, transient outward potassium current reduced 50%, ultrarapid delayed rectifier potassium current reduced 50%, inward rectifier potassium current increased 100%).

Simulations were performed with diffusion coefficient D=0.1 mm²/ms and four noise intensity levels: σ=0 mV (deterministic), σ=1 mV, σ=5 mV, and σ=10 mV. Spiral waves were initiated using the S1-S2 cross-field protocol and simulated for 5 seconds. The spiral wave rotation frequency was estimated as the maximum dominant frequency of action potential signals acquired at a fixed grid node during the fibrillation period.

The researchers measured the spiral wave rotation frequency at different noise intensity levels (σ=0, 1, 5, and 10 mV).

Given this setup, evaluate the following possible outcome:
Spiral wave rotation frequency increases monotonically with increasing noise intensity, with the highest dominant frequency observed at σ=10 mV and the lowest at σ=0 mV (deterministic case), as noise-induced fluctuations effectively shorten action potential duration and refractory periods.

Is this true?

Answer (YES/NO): NO